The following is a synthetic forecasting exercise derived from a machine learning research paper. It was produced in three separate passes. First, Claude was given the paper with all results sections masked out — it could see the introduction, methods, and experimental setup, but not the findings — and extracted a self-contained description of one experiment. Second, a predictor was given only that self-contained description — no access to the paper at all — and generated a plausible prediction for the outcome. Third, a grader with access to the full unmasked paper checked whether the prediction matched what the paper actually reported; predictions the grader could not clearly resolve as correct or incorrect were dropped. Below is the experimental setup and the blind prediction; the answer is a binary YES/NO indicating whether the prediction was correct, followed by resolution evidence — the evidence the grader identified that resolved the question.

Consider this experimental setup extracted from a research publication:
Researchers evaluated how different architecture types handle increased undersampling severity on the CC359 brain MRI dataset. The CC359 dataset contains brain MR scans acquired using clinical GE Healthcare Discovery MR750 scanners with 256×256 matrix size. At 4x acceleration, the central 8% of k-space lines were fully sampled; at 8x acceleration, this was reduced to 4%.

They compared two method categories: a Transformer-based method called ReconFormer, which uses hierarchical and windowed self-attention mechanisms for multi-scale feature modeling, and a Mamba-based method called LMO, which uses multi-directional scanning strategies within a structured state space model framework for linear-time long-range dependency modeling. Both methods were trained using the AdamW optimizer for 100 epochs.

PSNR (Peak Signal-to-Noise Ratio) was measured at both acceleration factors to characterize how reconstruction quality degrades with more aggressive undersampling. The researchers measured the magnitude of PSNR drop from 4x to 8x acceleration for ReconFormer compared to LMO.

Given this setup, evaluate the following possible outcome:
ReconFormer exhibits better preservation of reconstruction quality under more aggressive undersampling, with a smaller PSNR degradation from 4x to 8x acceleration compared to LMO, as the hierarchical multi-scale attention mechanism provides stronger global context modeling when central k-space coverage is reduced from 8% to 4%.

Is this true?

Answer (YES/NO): YES